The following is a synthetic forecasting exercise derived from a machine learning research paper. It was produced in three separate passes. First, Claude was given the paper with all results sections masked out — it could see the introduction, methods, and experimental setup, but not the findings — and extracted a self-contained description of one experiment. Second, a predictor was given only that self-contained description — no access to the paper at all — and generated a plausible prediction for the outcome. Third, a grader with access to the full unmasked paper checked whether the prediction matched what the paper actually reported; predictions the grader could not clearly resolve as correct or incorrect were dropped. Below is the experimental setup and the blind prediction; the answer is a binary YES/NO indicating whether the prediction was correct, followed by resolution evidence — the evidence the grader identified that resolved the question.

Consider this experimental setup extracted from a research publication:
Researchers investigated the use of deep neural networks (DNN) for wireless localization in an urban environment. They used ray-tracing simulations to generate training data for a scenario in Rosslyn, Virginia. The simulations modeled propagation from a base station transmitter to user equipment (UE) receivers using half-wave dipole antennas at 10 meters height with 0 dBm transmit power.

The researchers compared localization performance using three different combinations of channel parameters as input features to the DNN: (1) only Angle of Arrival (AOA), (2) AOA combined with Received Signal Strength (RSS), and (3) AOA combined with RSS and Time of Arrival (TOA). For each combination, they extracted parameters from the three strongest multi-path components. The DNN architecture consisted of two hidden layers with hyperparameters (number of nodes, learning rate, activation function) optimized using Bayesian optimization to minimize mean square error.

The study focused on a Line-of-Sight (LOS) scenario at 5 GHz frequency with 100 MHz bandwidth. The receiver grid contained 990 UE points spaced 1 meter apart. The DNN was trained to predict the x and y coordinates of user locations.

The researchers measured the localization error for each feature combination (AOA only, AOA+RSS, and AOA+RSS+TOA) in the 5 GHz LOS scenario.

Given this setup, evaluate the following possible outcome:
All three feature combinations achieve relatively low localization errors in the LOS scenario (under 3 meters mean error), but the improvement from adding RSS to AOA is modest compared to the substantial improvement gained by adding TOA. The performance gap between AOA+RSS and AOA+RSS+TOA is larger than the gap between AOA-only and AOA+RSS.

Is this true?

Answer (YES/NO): NO